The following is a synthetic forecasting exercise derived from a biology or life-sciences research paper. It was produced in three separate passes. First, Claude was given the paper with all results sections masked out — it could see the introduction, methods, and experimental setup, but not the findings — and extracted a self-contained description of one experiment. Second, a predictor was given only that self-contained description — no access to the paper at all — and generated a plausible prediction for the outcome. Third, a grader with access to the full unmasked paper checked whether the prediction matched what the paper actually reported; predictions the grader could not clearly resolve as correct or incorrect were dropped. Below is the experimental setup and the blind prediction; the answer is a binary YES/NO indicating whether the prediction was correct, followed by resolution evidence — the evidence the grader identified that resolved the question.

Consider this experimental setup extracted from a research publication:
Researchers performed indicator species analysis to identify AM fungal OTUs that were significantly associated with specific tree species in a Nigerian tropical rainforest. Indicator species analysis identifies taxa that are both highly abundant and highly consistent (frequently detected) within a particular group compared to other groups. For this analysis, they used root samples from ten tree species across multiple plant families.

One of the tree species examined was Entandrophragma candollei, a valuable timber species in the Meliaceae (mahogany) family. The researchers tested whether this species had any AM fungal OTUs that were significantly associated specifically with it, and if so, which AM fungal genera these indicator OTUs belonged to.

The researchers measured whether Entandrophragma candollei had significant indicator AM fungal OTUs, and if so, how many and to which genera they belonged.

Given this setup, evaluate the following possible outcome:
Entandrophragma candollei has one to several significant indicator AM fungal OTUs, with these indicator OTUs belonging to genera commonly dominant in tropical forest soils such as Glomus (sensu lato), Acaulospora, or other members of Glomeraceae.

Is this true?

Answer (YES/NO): YES